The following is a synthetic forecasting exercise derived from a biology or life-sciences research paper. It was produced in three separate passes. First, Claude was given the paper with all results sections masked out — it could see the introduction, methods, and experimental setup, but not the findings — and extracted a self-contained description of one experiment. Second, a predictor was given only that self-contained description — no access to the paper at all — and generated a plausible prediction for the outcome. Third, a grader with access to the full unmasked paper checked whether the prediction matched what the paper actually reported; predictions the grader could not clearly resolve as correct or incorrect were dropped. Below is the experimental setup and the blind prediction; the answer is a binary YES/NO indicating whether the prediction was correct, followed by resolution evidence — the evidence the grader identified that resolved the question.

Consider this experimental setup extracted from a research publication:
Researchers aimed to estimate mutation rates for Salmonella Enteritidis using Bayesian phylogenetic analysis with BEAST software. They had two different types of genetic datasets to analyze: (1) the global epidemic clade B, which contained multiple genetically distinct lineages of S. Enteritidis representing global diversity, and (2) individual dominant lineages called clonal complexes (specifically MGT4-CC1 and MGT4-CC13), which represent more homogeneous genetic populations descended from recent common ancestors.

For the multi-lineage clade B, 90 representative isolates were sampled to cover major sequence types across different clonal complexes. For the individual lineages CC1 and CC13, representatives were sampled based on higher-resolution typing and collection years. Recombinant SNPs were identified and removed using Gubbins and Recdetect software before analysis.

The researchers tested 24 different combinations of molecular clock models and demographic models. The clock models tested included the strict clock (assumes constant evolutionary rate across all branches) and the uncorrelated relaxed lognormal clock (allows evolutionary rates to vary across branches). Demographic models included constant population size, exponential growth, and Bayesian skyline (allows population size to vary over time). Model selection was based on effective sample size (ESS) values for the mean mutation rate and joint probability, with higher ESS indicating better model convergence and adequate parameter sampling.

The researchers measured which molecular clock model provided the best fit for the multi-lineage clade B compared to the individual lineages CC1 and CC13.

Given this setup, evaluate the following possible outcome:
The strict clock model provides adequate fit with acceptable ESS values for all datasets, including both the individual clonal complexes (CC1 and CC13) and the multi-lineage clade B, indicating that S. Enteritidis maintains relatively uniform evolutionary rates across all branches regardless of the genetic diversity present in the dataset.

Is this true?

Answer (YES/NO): NO